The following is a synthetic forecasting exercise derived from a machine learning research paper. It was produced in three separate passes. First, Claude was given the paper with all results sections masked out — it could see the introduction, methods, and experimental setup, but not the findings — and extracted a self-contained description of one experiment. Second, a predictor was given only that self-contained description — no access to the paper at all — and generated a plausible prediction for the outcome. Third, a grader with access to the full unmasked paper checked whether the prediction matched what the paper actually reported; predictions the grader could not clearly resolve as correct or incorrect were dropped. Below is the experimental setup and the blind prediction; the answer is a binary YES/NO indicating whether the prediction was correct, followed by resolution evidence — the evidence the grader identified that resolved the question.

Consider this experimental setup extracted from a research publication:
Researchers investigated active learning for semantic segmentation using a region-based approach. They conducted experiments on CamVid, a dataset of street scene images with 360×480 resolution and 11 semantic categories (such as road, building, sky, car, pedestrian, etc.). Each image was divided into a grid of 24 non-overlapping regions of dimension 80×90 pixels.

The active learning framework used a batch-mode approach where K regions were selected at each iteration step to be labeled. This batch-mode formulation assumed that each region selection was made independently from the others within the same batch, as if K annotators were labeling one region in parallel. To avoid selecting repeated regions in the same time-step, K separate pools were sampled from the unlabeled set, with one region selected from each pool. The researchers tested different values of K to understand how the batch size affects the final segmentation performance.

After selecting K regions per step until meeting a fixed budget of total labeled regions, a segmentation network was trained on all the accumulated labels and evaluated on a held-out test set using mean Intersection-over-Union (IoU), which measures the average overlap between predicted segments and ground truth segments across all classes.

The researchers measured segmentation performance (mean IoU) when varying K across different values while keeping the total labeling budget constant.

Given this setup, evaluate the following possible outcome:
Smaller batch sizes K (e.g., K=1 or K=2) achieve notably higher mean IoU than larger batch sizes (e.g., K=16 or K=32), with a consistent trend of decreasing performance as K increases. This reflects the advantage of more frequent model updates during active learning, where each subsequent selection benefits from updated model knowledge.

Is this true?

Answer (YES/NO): NO